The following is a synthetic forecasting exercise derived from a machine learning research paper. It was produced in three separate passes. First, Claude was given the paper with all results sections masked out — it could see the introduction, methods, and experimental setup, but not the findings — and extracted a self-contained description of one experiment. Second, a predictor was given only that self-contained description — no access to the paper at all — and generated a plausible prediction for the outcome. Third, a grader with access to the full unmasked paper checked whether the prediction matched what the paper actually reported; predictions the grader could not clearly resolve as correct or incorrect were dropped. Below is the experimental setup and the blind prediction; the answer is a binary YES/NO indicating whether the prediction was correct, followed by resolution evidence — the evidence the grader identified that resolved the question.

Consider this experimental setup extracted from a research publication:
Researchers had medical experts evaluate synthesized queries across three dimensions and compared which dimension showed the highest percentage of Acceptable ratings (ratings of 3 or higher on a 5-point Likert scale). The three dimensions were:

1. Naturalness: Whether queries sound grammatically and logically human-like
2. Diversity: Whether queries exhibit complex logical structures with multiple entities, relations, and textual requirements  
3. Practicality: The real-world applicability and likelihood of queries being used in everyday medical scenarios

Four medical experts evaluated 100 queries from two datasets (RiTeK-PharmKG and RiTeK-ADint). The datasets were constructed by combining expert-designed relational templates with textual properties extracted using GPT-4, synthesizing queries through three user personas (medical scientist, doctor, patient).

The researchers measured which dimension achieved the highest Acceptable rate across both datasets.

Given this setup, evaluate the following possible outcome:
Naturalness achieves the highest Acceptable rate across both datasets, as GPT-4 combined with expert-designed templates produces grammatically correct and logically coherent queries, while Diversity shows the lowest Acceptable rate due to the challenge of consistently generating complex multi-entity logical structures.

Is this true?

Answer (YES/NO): NO